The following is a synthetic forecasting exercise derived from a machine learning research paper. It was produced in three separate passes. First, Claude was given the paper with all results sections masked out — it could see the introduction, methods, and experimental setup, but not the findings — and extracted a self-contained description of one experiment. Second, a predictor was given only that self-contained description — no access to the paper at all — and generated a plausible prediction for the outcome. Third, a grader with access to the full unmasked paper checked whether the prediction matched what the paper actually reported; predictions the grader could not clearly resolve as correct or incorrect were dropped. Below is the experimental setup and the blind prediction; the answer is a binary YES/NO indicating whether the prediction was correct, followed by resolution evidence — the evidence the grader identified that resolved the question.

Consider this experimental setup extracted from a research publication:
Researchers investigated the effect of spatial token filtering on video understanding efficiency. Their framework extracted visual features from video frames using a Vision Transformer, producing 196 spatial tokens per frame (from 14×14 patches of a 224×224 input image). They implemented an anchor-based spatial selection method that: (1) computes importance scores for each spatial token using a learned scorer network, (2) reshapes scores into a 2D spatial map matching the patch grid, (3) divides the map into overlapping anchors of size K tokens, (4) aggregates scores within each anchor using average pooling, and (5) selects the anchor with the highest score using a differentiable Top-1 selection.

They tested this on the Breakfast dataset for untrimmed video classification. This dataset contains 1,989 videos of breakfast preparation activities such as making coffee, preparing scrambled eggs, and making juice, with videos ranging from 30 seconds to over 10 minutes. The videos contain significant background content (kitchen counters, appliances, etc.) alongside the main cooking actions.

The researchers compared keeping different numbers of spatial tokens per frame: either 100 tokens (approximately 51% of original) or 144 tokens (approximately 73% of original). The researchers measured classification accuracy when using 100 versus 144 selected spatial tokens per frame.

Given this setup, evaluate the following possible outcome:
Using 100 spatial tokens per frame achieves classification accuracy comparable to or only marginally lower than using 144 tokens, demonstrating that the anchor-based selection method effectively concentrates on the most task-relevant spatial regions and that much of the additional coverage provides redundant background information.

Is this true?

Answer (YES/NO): NO